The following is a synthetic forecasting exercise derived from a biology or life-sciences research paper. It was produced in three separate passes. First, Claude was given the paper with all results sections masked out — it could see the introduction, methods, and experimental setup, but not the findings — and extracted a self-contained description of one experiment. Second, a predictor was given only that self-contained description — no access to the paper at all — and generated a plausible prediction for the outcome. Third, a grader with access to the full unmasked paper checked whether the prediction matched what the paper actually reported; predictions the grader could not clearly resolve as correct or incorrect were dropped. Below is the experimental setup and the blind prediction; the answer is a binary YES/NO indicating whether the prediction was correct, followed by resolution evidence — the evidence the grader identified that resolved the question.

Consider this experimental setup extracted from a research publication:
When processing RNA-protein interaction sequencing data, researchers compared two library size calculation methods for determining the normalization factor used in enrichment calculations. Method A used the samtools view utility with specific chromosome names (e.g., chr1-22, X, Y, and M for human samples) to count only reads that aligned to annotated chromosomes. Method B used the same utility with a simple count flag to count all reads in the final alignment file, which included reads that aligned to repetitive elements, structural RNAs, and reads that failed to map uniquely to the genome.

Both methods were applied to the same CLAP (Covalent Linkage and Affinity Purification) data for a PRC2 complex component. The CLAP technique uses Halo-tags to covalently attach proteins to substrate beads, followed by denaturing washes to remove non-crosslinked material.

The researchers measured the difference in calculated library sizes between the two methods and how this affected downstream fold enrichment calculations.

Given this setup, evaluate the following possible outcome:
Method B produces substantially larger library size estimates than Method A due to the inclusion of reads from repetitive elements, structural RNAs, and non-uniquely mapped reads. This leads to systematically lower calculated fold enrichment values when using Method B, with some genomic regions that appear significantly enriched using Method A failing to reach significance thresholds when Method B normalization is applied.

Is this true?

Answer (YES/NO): NO